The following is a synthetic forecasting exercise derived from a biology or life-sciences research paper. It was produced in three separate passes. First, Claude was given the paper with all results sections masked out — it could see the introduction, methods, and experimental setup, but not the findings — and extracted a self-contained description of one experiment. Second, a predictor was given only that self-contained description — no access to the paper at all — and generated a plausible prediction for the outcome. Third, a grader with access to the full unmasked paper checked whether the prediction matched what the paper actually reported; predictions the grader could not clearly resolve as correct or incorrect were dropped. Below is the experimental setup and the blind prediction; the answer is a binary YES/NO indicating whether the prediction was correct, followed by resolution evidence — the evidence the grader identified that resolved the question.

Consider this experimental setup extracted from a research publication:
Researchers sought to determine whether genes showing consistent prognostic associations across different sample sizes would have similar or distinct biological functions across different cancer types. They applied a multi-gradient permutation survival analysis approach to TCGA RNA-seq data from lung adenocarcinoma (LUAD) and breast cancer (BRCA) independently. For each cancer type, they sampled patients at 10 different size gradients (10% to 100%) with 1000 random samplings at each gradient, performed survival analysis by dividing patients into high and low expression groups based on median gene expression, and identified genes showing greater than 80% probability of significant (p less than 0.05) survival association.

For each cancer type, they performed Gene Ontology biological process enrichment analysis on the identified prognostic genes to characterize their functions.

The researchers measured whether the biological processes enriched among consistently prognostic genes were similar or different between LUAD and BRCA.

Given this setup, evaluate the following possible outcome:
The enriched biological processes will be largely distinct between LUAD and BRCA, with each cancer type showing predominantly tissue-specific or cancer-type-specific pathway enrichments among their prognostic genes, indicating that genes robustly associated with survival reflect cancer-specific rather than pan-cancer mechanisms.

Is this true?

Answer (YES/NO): YES